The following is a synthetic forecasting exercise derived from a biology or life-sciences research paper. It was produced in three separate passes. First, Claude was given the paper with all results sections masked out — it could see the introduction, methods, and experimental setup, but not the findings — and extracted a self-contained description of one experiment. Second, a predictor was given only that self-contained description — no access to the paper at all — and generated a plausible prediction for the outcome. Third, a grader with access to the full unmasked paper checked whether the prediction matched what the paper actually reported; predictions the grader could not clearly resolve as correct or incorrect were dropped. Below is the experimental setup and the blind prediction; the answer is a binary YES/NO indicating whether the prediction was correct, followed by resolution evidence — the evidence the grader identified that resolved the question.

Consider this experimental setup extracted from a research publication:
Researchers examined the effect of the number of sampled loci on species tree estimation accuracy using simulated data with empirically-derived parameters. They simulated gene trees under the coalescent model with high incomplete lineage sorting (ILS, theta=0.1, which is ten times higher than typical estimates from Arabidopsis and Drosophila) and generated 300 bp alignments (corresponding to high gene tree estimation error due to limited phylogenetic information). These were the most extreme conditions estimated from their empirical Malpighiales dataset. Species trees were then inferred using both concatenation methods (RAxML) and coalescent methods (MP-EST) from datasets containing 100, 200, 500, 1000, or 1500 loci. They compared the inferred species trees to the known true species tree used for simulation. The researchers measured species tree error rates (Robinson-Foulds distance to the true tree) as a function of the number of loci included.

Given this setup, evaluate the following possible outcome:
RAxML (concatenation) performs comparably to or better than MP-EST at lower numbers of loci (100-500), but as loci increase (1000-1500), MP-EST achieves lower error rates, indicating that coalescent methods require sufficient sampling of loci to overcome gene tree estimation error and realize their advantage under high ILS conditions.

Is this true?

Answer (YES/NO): NO